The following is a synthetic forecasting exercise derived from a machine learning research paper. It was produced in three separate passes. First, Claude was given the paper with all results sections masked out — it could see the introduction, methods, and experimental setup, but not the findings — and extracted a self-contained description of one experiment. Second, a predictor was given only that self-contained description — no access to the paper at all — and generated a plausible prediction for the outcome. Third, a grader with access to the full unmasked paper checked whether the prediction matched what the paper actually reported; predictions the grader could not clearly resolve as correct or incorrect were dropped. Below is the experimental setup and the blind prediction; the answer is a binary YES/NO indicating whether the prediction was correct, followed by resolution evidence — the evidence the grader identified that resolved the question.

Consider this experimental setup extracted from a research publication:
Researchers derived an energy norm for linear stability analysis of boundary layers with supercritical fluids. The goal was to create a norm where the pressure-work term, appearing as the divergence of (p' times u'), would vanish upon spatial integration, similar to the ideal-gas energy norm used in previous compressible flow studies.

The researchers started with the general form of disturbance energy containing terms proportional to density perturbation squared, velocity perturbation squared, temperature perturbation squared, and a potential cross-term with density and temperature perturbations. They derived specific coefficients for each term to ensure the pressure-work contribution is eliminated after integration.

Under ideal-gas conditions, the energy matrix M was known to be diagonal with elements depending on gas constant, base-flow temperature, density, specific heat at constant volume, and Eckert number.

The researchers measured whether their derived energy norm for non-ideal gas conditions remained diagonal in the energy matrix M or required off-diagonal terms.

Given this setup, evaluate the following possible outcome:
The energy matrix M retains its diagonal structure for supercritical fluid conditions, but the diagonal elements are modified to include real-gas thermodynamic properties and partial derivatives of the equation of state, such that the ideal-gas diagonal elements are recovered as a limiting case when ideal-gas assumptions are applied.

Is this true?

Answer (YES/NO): NO